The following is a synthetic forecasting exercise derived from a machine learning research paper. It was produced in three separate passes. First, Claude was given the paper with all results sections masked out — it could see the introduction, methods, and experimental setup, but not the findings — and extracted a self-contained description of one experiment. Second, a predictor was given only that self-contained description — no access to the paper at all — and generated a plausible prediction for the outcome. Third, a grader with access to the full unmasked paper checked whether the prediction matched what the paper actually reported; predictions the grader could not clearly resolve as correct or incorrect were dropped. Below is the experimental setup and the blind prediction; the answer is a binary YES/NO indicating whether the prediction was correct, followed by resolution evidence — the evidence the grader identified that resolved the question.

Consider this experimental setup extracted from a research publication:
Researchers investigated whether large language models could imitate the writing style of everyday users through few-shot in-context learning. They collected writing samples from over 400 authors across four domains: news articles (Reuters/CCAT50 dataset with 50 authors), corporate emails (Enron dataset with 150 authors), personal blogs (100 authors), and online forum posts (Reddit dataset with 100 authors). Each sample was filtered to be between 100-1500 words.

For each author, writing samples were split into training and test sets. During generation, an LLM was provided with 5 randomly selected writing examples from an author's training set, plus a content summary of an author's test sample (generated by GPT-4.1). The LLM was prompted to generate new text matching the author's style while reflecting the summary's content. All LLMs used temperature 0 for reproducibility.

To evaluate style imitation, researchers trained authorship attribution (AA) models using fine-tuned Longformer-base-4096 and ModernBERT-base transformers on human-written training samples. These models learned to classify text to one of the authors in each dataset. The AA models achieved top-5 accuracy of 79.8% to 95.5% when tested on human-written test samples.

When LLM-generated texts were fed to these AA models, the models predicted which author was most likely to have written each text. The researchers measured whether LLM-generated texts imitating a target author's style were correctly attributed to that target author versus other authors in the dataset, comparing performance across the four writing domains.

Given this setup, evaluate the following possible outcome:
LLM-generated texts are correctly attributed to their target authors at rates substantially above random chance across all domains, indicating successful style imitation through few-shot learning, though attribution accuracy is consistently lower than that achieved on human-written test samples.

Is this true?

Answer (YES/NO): YES